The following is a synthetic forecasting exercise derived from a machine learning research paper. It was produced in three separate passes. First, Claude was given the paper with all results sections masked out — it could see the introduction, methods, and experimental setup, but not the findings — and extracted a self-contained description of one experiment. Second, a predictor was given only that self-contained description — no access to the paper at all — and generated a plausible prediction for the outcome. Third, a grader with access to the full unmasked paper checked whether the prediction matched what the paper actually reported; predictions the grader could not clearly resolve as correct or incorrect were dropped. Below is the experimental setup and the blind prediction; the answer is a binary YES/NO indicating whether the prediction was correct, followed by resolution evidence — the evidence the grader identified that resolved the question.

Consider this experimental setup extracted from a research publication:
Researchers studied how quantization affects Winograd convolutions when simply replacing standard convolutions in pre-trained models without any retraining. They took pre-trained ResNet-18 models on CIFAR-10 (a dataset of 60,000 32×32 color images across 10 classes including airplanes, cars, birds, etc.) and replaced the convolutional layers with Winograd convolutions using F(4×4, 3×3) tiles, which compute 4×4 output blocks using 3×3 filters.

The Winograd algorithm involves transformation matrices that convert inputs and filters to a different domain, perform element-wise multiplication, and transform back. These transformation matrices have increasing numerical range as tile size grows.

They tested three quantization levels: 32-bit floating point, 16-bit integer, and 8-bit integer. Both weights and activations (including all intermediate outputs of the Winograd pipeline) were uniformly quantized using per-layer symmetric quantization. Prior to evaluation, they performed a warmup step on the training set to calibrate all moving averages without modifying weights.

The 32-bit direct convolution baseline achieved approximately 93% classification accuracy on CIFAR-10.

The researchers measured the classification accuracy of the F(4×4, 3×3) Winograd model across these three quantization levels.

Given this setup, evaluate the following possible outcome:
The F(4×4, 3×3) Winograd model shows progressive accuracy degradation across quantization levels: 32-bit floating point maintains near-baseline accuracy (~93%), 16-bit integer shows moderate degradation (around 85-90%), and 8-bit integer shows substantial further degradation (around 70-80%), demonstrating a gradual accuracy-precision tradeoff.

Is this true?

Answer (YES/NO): NO